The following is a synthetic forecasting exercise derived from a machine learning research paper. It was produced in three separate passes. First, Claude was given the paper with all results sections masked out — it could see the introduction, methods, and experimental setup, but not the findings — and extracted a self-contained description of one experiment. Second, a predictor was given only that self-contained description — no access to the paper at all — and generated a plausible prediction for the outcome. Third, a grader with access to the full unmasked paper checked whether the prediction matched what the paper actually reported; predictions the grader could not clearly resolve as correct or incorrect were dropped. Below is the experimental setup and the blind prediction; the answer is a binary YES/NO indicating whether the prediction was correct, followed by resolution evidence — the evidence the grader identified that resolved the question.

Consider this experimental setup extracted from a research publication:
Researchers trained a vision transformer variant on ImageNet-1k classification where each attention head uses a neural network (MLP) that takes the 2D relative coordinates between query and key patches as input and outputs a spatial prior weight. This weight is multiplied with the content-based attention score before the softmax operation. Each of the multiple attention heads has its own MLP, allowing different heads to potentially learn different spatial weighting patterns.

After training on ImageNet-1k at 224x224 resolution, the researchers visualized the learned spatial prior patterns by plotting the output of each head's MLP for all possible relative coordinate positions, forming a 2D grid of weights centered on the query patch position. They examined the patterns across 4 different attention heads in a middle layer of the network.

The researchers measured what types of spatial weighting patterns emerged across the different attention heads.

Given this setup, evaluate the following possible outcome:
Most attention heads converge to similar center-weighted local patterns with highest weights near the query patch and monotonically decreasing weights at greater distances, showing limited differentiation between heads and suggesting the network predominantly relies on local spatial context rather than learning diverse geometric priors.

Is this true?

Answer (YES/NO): NO